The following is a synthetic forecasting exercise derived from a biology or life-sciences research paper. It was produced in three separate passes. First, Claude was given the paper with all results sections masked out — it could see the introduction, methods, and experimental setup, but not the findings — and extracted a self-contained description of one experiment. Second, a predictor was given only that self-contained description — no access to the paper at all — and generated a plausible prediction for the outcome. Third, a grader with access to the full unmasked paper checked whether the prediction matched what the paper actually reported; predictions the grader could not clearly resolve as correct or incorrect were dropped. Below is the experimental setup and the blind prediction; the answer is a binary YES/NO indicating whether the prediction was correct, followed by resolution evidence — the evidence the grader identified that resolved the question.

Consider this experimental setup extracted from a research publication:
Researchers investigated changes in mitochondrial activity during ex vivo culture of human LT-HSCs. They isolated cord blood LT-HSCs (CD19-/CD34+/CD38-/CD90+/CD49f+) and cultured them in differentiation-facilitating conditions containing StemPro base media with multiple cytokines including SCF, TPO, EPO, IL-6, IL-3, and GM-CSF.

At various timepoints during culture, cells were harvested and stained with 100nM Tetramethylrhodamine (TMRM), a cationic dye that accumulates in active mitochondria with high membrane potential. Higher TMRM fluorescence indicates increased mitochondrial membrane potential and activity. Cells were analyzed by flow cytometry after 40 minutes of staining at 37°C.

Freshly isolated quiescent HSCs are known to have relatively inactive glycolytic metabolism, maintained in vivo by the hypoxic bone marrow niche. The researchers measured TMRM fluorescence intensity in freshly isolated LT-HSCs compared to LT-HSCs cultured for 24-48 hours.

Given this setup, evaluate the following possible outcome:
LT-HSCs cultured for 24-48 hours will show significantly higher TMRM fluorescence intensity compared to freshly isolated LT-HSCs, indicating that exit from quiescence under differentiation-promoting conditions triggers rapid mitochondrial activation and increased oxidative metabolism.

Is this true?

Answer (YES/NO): YES